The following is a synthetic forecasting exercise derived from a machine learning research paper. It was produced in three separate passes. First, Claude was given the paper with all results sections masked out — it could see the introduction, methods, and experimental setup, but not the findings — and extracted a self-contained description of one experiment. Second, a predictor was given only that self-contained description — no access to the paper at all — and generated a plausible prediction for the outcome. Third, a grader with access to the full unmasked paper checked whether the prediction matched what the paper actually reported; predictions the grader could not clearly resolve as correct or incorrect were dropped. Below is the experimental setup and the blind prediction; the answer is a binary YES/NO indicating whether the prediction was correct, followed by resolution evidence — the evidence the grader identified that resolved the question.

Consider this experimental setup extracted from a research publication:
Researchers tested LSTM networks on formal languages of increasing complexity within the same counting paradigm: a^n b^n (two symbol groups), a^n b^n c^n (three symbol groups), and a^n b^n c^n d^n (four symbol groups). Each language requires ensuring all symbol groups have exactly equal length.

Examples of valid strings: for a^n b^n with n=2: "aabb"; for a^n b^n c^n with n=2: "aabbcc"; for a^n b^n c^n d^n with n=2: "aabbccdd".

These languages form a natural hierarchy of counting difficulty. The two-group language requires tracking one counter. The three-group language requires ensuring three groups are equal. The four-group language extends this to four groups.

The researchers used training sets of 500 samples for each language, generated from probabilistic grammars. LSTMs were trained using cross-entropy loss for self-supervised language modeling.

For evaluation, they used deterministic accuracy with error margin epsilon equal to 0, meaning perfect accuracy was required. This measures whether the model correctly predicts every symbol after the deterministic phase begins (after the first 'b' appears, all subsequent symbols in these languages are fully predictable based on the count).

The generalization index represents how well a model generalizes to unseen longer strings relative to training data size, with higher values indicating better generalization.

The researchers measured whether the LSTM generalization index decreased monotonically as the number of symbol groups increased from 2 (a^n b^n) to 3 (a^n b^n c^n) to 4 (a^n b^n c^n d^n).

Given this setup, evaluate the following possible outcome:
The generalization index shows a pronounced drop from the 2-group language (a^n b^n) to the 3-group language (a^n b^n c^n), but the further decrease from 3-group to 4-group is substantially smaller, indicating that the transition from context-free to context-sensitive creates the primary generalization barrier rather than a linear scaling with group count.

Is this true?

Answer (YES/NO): NO